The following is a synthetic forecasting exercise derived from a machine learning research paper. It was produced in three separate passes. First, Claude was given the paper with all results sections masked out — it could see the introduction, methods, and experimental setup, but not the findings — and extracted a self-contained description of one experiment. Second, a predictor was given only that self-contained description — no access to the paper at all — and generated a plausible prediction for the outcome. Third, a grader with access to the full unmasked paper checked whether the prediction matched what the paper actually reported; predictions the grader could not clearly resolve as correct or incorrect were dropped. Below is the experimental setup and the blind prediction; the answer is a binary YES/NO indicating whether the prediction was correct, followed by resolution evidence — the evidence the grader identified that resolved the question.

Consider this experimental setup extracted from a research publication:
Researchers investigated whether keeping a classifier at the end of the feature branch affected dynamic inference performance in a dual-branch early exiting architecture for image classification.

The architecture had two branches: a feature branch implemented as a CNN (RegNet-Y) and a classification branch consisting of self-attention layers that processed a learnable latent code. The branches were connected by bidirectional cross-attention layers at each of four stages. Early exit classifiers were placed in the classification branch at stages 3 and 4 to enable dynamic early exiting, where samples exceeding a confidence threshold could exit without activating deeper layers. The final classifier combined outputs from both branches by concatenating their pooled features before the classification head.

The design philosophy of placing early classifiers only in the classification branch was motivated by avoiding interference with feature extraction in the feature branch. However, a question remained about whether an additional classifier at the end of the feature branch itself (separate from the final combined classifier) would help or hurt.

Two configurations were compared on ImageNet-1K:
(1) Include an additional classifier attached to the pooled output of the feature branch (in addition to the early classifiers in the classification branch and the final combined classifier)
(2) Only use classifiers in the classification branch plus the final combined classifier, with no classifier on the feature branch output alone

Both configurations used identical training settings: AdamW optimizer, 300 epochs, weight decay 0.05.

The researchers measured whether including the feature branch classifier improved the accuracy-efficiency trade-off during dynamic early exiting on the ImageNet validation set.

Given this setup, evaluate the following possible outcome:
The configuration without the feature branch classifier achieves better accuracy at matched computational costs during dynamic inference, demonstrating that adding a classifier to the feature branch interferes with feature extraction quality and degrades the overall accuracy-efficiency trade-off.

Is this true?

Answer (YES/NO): NO